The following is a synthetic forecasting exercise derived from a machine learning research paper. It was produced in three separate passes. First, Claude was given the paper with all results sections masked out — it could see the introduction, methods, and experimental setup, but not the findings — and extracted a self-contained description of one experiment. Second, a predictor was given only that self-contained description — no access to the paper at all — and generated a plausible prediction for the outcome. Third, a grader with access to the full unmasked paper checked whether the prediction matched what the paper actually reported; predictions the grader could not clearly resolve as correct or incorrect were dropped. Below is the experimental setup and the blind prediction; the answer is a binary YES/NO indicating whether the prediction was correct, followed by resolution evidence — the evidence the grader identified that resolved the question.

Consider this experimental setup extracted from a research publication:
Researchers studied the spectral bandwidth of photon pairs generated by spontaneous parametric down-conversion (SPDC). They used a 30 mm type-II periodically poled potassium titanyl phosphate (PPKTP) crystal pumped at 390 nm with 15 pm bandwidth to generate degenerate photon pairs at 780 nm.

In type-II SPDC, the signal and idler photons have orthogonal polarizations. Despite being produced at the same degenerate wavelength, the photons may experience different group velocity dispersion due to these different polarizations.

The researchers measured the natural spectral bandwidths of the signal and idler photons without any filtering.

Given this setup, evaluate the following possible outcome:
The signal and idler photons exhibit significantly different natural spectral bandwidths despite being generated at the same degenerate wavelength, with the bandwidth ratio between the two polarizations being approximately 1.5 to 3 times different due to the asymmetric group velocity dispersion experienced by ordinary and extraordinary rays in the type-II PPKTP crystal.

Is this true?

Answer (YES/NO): NO